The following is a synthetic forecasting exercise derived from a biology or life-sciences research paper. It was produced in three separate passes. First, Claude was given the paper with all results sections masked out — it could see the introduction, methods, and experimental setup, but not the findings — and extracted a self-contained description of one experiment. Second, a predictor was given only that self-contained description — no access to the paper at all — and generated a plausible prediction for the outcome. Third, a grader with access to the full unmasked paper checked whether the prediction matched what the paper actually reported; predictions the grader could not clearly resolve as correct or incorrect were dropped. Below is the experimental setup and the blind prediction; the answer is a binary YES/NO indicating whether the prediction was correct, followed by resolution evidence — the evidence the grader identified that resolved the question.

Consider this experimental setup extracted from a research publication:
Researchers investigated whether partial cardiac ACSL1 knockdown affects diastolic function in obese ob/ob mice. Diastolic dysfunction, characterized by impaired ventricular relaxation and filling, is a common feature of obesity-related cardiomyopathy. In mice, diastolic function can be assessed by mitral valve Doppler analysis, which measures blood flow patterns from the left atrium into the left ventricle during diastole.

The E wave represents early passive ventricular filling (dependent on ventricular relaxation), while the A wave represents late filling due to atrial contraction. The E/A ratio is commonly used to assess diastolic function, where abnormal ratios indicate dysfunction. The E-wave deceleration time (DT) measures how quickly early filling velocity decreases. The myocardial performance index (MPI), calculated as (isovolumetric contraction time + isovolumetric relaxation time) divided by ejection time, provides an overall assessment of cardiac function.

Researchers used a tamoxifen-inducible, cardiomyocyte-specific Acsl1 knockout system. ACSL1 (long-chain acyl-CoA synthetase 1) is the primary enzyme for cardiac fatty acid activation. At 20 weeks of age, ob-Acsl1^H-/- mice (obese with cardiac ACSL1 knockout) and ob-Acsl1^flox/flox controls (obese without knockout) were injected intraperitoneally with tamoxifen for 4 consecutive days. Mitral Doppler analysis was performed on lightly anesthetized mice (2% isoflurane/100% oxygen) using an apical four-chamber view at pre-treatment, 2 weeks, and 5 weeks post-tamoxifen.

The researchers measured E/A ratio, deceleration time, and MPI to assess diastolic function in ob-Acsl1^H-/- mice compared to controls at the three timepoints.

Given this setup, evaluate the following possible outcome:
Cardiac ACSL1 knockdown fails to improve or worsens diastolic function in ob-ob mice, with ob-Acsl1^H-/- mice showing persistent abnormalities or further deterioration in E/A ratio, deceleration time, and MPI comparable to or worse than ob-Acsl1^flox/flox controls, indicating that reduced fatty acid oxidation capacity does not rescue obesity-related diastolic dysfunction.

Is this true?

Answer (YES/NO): NO